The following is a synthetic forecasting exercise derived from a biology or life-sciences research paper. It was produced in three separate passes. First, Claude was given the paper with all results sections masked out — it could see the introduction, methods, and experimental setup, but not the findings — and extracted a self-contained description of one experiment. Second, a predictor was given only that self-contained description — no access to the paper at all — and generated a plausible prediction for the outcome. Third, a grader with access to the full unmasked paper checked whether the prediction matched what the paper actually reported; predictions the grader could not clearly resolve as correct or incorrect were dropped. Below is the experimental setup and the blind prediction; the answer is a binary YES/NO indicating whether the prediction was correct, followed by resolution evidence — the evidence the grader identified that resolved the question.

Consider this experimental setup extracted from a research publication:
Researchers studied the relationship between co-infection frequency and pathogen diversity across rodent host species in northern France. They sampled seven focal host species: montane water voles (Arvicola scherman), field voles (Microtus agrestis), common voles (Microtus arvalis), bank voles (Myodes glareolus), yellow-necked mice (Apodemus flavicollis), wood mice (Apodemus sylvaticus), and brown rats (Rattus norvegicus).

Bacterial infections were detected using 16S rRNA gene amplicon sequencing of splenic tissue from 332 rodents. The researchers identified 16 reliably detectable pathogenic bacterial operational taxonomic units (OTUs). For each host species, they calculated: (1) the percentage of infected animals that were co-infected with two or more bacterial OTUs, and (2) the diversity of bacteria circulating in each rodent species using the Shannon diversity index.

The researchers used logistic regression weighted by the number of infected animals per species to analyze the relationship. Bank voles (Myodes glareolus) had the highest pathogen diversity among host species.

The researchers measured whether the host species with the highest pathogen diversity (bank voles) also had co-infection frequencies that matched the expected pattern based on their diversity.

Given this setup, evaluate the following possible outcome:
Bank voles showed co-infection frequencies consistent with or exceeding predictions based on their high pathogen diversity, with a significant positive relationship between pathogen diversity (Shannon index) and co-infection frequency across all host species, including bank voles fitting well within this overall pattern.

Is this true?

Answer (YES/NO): NO